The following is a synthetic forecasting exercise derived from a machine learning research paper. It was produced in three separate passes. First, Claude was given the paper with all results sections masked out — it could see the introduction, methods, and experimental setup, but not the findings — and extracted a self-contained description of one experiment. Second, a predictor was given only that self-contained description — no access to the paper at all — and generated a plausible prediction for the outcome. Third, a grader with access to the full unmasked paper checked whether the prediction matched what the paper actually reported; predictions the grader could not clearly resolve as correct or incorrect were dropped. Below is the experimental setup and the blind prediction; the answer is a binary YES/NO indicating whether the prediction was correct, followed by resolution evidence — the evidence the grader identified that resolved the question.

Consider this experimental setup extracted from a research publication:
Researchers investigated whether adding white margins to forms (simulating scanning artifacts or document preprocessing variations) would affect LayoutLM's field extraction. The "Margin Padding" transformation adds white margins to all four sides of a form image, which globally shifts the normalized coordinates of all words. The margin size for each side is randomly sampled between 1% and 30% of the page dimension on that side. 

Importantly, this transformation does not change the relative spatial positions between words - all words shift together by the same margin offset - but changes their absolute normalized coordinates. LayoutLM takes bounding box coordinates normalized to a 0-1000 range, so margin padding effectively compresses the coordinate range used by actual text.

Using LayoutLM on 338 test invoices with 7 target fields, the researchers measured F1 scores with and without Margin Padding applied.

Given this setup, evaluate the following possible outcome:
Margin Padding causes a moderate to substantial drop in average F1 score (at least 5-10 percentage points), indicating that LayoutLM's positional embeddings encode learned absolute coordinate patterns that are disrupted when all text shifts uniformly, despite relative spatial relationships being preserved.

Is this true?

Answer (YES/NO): NO